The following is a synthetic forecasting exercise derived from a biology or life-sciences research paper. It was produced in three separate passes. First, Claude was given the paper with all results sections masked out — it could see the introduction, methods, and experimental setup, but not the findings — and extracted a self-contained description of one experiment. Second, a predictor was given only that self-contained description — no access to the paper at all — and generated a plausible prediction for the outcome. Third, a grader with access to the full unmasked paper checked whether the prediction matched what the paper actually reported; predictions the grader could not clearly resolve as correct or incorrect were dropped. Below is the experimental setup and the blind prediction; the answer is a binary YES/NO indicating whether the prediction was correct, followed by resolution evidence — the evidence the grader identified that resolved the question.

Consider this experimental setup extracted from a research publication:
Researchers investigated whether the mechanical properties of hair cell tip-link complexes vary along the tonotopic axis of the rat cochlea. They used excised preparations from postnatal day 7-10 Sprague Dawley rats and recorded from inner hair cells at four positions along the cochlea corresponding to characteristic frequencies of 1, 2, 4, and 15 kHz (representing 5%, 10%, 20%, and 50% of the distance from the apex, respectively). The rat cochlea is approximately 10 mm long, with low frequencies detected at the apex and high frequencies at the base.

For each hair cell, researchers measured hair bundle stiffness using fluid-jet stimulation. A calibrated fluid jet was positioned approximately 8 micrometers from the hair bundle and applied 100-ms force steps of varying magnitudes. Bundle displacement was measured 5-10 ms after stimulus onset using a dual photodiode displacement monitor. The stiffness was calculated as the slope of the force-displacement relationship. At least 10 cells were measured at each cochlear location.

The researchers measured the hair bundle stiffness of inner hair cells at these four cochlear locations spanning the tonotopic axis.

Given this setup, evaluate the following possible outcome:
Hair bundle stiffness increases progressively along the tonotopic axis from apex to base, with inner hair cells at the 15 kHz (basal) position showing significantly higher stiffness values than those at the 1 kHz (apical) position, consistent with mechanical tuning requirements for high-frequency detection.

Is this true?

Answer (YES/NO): YES